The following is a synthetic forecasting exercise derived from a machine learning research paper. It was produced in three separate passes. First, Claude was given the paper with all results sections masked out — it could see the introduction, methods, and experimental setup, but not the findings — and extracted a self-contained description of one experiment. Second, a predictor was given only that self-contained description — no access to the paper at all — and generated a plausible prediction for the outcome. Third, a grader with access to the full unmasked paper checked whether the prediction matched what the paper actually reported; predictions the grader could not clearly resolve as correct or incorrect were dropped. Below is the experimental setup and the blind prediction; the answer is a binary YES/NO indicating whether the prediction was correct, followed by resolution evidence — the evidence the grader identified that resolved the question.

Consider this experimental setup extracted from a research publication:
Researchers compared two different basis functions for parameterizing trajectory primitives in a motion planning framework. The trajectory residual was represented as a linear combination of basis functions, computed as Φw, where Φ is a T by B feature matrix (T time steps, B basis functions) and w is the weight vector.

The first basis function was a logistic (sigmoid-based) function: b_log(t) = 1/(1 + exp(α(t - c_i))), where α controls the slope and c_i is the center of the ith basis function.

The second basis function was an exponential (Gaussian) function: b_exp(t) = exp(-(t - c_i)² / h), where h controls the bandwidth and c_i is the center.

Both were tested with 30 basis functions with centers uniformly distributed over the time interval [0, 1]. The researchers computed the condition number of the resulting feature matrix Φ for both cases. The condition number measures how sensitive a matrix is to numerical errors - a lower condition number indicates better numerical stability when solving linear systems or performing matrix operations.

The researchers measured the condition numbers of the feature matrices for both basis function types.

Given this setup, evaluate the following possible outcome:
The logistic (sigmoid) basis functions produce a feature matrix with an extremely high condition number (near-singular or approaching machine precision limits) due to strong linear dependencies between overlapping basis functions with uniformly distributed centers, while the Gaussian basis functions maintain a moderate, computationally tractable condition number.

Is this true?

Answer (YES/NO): NO